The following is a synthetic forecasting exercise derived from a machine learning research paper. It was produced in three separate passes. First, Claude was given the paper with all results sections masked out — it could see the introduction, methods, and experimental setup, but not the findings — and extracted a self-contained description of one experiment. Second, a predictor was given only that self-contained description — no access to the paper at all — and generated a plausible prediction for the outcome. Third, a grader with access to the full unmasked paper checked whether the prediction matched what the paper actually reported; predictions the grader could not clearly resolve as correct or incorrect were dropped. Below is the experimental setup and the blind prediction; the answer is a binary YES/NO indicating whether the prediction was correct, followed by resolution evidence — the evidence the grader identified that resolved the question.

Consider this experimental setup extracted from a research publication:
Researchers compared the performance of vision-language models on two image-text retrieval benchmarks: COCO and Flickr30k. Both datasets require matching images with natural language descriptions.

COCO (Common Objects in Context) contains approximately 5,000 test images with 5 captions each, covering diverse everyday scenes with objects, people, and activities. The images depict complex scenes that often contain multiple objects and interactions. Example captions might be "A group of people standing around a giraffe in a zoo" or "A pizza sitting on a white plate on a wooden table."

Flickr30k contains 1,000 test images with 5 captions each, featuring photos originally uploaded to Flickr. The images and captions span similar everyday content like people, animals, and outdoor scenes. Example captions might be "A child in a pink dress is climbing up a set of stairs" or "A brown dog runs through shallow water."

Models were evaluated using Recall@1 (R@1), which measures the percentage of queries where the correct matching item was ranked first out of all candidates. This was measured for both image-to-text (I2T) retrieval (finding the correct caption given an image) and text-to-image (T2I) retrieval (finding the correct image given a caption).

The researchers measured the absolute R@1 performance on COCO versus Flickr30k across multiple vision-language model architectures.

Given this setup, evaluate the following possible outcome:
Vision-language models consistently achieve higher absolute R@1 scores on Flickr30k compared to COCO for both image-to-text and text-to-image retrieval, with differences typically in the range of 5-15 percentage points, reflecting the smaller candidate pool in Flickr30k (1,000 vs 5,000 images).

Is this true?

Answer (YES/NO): NO